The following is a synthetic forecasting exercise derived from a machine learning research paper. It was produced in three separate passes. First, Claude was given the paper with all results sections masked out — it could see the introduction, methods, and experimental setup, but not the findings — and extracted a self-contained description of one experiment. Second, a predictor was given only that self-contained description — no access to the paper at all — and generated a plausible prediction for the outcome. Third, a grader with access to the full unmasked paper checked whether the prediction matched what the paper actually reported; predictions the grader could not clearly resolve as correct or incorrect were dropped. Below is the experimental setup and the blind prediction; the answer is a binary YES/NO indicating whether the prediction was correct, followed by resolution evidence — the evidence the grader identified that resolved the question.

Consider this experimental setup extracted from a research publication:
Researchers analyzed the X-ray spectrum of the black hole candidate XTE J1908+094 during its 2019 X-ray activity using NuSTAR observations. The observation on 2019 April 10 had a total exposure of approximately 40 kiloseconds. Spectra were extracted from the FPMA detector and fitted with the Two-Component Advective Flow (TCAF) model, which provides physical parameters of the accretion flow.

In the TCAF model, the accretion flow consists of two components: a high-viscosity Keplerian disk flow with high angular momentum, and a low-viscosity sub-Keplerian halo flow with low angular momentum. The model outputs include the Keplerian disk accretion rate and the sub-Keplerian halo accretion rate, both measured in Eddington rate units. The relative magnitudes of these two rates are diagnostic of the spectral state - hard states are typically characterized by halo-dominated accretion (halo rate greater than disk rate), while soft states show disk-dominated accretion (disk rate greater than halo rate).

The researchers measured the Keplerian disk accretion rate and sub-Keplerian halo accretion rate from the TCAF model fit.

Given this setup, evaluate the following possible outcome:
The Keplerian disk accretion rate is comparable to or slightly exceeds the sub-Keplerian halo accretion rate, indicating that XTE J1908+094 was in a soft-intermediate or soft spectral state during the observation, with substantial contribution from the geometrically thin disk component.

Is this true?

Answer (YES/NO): NO